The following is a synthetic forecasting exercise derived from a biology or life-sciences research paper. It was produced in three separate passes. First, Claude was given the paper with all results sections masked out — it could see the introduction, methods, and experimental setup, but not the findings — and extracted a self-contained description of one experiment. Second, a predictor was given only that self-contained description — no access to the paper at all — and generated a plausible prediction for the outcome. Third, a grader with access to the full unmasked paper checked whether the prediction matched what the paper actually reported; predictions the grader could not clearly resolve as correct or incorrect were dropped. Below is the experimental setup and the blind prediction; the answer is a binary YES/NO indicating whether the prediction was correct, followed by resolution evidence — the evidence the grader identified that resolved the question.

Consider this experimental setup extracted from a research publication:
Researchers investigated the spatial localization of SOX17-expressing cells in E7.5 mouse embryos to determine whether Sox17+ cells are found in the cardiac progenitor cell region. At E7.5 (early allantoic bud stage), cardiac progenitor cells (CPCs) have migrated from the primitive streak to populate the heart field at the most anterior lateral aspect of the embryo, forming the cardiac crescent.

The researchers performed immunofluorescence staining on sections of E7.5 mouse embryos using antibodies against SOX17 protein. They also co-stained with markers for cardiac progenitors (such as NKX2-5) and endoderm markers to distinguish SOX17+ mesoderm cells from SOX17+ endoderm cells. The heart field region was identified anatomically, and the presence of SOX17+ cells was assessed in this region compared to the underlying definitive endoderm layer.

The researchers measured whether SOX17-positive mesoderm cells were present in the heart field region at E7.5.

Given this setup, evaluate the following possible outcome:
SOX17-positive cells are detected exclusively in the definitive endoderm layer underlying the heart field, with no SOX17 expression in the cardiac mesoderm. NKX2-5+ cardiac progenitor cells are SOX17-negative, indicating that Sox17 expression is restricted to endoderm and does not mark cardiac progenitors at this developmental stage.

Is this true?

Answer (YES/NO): NO